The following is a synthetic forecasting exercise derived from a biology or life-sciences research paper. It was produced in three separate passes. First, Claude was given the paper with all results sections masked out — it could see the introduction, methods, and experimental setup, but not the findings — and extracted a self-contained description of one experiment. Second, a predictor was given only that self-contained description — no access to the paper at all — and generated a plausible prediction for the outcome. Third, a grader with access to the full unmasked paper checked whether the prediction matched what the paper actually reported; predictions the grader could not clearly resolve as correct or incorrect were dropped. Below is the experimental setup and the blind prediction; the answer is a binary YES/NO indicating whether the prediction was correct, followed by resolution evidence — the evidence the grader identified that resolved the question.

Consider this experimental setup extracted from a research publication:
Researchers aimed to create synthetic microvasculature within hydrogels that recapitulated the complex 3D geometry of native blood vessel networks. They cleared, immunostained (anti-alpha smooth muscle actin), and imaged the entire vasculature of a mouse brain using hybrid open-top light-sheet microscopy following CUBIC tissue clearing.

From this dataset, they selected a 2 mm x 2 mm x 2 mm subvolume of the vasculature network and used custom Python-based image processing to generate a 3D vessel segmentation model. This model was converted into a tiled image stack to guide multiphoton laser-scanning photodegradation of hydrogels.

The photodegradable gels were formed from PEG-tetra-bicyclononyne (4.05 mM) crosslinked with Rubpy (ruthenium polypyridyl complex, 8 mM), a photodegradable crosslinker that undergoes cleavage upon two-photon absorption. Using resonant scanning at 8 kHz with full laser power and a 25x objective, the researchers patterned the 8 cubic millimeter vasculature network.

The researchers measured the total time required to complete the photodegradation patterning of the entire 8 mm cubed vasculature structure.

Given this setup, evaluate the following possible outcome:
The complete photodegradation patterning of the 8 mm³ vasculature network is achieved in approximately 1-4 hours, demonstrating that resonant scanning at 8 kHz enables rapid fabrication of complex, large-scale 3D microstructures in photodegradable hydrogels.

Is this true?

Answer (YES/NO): YES